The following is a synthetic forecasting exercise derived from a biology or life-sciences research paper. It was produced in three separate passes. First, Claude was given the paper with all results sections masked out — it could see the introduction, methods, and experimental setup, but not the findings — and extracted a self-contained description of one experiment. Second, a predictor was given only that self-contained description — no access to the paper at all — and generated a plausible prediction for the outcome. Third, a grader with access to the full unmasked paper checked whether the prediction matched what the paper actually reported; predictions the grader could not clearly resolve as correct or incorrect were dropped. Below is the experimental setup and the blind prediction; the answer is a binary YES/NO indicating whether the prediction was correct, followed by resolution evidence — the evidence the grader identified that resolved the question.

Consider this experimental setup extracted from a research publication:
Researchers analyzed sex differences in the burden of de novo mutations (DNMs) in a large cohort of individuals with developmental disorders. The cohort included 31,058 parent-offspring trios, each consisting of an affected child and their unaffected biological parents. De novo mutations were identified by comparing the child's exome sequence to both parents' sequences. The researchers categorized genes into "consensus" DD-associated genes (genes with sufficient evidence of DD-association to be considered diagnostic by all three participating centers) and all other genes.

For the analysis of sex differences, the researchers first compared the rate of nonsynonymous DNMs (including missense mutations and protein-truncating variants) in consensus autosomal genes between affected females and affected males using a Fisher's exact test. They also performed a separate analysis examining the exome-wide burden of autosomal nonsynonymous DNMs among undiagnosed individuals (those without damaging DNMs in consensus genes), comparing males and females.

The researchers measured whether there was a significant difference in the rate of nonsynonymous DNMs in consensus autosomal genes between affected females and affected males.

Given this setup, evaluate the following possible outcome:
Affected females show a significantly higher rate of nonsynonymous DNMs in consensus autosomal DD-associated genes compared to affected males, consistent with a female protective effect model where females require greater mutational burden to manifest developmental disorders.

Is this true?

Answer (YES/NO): YES